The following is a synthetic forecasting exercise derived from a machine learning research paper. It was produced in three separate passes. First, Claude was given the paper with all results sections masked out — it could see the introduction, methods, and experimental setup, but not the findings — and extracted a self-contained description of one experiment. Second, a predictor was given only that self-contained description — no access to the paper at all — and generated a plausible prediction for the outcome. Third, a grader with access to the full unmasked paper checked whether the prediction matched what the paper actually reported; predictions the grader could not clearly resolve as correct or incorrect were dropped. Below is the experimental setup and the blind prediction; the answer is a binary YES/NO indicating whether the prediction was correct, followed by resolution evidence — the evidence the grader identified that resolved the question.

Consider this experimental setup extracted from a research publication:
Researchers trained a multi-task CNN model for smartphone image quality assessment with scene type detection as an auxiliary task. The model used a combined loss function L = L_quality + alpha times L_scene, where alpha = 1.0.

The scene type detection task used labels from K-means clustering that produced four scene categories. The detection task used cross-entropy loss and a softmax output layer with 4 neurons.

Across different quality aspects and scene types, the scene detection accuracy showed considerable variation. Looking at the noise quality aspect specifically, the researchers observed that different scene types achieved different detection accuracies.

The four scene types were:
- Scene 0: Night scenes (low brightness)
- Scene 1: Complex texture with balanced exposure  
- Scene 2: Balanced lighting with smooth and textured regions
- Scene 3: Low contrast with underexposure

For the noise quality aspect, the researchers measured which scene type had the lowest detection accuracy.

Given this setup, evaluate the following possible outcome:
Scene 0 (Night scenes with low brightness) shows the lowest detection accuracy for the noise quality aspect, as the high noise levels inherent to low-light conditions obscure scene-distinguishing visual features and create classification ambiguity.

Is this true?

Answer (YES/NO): NO